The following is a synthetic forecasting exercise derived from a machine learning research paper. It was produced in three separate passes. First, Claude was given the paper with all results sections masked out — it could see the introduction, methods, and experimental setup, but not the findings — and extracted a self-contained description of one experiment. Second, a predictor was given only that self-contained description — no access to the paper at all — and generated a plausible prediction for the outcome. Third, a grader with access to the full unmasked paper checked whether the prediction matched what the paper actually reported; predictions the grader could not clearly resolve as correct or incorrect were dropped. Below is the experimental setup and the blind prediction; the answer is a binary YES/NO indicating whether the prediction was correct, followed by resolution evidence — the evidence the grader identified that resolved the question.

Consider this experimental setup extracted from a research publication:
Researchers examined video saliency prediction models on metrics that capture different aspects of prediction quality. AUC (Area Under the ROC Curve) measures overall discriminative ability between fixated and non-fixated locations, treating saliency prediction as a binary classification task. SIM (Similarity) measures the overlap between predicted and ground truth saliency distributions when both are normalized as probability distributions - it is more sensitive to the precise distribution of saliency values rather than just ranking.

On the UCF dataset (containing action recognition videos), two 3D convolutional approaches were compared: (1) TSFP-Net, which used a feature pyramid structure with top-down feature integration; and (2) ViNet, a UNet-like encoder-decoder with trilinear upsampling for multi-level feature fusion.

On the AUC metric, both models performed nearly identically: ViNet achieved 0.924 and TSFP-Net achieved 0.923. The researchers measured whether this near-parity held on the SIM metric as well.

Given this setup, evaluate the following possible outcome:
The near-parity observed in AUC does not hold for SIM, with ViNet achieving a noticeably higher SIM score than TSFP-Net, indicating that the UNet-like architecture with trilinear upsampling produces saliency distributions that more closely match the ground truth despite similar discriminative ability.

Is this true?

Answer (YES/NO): NO